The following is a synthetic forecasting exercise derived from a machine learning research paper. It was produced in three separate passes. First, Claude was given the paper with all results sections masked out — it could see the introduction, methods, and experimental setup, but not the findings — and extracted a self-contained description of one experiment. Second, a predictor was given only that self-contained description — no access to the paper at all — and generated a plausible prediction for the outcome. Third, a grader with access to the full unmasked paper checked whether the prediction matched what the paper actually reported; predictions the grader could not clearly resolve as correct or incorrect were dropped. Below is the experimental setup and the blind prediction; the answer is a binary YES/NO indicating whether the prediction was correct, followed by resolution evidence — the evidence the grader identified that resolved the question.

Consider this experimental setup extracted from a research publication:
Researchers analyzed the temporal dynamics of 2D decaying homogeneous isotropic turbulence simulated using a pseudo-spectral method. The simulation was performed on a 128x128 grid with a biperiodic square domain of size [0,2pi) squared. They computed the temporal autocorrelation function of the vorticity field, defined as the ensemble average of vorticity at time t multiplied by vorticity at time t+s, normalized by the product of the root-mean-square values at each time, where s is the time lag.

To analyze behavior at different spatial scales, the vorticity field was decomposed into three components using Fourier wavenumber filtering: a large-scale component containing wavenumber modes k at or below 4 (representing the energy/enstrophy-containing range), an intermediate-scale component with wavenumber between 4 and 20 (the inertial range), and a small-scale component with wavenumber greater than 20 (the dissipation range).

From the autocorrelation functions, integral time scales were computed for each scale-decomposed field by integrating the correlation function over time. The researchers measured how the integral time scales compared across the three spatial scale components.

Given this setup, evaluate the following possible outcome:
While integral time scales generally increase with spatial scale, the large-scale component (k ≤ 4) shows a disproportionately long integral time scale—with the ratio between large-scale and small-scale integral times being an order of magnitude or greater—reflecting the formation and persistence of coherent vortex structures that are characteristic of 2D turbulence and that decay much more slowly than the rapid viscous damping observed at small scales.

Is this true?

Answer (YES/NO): YES